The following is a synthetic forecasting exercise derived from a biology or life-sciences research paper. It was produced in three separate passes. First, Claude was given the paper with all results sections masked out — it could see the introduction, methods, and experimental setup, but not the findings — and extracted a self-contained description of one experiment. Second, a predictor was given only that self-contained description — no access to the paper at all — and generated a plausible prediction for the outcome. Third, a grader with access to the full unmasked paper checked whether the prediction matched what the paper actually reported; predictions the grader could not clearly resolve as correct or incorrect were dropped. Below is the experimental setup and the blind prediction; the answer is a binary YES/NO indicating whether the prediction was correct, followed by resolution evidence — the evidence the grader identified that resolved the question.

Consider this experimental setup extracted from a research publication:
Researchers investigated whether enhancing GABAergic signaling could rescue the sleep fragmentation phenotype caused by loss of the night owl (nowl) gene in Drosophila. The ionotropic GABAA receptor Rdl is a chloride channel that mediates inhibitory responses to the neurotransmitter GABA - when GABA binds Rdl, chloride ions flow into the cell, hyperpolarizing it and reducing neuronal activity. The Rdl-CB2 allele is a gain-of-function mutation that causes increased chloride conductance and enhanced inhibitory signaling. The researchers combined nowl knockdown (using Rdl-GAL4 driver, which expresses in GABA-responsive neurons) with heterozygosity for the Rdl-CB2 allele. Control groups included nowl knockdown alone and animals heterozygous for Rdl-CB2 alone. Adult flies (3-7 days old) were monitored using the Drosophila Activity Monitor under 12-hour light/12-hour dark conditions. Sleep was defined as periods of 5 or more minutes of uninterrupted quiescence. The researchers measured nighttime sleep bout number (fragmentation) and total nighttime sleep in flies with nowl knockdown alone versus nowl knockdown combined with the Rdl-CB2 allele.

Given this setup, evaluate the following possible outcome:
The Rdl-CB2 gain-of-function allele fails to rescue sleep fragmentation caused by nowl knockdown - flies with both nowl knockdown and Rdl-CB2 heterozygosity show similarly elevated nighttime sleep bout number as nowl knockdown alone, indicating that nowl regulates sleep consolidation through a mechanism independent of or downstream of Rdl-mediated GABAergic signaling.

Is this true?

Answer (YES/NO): NO